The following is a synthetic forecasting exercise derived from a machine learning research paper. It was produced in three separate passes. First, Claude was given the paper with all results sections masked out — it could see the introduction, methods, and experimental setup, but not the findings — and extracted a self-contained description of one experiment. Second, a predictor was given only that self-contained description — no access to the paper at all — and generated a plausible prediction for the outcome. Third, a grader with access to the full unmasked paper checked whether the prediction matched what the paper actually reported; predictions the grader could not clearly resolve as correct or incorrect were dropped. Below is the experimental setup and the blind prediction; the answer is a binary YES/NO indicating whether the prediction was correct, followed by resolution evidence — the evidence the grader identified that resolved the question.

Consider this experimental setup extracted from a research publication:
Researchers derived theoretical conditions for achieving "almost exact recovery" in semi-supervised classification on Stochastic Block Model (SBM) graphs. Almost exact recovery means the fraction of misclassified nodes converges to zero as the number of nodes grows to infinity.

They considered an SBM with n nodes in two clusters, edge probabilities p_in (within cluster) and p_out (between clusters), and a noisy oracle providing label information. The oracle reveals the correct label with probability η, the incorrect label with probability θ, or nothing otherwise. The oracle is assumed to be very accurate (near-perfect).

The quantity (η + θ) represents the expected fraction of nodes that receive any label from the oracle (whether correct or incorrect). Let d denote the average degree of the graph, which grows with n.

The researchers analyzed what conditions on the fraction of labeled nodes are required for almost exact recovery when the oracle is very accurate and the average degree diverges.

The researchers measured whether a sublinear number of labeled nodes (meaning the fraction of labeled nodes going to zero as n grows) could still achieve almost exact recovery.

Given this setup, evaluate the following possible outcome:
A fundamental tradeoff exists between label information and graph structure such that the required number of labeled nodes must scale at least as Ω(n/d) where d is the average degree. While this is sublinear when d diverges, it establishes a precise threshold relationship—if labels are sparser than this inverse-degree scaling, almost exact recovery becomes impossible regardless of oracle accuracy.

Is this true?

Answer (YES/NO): NO